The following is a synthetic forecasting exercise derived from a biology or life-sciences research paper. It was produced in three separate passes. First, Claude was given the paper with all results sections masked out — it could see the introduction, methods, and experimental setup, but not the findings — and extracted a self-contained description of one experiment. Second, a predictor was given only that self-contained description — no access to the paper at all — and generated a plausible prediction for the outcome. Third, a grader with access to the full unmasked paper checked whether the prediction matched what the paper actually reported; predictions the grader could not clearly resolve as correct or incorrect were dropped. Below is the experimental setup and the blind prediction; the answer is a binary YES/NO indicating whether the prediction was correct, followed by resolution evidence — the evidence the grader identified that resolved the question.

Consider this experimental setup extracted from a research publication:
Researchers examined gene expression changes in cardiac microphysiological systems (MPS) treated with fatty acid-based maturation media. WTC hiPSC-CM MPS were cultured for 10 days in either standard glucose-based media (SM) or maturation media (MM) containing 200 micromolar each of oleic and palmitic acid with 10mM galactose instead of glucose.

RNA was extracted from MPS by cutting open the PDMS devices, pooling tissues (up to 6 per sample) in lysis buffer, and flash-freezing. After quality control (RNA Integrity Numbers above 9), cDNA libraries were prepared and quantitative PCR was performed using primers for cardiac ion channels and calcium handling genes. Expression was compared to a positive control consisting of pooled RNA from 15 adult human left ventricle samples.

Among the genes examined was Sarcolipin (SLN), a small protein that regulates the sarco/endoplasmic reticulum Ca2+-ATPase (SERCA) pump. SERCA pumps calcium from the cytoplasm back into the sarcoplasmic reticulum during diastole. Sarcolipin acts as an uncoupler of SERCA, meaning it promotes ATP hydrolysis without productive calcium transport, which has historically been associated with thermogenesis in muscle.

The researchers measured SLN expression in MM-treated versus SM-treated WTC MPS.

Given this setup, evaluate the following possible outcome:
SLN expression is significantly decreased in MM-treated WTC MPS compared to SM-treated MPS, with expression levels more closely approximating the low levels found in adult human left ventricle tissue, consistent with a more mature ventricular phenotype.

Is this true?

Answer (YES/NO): NO